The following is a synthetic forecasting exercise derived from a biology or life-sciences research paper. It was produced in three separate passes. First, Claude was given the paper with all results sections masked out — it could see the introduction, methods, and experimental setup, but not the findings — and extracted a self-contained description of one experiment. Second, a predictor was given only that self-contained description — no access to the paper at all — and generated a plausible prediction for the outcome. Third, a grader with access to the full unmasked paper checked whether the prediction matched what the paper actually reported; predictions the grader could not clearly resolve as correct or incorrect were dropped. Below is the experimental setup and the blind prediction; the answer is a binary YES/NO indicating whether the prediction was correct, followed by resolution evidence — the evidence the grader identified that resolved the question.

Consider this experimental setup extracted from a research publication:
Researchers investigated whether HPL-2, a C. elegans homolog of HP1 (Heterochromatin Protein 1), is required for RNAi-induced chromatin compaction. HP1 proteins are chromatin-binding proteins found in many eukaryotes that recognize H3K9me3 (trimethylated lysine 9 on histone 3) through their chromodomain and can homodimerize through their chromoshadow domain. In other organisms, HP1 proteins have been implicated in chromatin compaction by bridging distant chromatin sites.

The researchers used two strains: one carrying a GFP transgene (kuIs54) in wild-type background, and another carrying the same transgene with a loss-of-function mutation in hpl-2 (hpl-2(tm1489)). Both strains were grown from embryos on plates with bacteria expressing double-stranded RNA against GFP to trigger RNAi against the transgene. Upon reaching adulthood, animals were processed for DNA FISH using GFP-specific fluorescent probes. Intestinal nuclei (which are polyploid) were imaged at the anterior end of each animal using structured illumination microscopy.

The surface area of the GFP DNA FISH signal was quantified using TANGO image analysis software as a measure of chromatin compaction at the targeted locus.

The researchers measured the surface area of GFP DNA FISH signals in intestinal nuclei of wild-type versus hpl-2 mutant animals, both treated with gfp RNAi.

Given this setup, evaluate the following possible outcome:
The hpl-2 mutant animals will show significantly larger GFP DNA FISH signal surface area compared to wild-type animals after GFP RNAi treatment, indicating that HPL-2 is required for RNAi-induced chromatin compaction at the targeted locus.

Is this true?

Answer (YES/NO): YES